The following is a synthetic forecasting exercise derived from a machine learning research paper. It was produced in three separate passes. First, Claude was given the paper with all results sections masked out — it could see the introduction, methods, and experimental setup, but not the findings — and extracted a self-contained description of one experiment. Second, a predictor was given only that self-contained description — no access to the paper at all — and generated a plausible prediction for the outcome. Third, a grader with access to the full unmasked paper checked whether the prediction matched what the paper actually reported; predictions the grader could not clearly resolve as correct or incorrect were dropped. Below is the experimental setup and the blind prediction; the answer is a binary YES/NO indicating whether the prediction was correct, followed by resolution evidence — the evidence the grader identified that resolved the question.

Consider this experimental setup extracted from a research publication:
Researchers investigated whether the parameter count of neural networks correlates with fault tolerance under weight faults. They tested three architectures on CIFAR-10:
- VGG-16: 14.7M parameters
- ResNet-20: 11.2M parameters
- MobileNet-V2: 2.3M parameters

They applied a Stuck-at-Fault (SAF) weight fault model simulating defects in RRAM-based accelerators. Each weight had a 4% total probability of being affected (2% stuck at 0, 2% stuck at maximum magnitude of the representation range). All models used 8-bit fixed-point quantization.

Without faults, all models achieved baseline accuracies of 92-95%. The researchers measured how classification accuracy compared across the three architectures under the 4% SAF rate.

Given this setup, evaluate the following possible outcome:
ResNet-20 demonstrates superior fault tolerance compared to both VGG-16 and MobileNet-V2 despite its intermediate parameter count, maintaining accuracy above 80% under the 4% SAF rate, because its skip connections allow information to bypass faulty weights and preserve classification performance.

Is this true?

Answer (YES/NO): NO